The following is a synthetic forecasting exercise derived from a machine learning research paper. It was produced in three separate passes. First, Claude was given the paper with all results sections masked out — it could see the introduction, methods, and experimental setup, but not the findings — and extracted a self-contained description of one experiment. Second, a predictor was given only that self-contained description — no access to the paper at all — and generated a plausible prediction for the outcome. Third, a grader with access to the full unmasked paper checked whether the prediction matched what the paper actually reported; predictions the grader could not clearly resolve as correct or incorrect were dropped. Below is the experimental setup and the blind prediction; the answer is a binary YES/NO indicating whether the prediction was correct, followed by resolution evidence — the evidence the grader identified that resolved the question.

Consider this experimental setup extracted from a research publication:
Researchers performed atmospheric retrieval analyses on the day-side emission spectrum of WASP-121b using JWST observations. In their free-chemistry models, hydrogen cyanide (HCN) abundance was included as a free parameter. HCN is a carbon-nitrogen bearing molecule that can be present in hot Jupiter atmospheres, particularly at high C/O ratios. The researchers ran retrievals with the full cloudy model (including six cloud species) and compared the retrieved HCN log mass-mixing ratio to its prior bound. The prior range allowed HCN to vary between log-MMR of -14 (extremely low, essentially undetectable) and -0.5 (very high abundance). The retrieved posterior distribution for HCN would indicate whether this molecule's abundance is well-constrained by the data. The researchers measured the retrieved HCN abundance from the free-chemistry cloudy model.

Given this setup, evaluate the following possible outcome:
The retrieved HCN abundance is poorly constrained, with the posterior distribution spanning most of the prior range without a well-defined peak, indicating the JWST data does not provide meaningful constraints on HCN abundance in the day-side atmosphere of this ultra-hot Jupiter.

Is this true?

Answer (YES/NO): NO